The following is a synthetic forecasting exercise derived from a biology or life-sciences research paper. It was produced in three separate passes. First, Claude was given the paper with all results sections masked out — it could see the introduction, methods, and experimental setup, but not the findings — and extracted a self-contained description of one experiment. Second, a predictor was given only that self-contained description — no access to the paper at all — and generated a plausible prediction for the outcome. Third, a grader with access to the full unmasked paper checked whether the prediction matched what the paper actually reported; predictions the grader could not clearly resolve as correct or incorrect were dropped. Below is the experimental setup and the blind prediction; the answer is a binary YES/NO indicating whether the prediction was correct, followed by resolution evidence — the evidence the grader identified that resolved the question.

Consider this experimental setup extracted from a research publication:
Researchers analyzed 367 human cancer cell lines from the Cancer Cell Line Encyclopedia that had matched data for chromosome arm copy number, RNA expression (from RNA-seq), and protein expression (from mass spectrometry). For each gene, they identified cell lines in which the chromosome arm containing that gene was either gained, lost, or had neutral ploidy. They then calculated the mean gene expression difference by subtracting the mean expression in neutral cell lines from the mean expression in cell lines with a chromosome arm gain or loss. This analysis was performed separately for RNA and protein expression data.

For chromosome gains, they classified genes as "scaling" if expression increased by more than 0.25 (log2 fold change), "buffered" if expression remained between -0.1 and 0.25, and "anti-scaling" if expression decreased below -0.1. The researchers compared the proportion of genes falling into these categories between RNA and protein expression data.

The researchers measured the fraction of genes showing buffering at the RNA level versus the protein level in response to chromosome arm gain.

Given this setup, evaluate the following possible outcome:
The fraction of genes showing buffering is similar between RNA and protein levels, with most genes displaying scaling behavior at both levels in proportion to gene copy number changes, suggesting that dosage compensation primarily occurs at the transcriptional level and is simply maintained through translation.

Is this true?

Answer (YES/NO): NO